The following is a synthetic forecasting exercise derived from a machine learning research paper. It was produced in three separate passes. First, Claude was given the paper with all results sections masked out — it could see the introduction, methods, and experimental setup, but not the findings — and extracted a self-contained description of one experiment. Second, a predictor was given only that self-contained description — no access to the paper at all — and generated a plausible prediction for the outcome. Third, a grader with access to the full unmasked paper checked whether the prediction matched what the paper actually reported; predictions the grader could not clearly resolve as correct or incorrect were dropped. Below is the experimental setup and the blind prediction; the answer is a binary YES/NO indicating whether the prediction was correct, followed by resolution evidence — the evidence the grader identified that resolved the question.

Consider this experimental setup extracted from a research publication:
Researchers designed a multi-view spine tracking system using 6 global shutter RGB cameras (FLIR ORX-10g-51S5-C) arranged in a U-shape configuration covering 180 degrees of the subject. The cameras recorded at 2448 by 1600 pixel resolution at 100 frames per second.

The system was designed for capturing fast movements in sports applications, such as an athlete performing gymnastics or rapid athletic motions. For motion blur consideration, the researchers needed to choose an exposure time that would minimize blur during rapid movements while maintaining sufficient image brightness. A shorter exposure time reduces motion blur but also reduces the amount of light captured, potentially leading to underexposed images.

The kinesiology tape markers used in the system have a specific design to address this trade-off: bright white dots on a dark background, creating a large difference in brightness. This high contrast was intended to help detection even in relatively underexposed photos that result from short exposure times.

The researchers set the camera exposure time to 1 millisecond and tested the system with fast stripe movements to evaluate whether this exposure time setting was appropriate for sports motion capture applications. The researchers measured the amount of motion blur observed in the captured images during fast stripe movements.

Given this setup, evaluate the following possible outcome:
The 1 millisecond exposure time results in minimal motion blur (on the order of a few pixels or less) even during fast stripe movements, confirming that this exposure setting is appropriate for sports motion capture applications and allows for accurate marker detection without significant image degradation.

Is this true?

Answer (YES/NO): YES